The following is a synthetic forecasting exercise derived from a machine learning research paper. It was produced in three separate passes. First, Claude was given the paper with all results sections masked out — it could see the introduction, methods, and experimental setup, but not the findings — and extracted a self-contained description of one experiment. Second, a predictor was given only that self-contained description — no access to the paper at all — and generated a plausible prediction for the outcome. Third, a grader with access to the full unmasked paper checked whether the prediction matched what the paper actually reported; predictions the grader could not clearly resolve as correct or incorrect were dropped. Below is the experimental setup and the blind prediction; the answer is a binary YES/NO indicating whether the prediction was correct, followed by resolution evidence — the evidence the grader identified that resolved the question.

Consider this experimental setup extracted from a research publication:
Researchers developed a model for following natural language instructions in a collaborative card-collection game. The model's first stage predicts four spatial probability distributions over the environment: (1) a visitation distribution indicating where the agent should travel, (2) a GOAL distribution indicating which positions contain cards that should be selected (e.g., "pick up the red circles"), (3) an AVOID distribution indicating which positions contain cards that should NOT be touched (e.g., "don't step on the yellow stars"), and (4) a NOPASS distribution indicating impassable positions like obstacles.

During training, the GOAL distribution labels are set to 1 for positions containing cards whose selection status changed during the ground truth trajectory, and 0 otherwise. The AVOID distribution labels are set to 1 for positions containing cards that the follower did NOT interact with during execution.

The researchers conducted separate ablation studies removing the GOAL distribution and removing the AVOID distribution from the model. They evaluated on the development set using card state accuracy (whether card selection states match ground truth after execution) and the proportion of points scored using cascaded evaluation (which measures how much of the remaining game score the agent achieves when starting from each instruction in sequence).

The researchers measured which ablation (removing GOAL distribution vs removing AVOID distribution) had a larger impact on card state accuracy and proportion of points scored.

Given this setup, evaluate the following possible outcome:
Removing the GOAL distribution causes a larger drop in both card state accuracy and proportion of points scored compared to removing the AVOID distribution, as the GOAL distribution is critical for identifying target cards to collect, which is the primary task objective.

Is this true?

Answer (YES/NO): YES